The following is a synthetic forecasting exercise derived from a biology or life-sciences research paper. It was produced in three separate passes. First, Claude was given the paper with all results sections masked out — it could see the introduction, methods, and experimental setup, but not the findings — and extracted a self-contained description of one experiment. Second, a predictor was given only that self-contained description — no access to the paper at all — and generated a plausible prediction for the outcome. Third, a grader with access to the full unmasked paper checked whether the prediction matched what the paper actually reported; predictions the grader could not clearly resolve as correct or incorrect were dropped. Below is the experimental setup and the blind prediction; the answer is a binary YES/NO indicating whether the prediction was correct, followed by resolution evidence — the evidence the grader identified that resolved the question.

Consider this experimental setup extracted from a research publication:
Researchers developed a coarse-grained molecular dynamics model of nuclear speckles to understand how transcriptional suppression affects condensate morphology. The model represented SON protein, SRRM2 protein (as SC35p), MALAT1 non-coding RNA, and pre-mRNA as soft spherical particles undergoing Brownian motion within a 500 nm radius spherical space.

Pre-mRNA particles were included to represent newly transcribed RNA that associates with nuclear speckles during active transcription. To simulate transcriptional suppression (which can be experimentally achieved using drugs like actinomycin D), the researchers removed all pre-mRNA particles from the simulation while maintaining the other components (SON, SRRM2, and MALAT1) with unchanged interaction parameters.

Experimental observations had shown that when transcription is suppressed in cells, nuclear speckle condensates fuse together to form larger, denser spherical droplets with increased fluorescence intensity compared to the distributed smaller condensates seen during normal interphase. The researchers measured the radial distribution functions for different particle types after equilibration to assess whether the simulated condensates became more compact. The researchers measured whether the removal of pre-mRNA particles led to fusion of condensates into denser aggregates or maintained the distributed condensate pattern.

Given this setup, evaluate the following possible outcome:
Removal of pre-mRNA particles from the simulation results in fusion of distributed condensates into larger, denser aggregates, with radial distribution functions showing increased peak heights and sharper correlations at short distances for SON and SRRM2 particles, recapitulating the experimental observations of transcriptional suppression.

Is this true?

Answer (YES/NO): YES